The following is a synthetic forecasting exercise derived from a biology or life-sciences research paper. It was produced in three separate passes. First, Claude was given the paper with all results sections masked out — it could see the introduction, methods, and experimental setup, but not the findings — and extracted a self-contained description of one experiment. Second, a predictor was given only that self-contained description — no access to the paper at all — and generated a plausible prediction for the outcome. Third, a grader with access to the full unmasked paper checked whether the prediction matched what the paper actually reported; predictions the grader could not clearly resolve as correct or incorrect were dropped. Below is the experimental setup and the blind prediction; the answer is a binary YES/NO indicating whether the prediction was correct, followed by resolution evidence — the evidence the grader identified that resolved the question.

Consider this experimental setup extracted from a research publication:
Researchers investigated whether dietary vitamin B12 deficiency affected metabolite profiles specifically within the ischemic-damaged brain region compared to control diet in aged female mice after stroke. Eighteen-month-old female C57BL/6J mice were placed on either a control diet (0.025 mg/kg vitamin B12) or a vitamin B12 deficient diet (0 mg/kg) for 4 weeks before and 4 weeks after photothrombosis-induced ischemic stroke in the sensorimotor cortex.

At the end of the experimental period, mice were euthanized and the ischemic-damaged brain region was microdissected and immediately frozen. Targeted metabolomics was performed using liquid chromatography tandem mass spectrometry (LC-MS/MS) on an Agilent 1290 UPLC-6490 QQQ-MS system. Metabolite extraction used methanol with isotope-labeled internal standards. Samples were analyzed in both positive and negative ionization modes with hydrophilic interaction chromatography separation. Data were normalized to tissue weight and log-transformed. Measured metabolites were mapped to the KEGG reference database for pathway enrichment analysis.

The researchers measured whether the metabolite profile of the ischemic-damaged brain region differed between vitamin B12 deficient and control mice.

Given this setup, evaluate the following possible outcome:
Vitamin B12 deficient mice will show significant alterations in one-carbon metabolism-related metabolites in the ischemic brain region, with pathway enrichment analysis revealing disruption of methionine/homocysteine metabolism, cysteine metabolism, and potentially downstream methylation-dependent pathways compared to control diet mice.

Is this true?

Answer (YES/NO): NO